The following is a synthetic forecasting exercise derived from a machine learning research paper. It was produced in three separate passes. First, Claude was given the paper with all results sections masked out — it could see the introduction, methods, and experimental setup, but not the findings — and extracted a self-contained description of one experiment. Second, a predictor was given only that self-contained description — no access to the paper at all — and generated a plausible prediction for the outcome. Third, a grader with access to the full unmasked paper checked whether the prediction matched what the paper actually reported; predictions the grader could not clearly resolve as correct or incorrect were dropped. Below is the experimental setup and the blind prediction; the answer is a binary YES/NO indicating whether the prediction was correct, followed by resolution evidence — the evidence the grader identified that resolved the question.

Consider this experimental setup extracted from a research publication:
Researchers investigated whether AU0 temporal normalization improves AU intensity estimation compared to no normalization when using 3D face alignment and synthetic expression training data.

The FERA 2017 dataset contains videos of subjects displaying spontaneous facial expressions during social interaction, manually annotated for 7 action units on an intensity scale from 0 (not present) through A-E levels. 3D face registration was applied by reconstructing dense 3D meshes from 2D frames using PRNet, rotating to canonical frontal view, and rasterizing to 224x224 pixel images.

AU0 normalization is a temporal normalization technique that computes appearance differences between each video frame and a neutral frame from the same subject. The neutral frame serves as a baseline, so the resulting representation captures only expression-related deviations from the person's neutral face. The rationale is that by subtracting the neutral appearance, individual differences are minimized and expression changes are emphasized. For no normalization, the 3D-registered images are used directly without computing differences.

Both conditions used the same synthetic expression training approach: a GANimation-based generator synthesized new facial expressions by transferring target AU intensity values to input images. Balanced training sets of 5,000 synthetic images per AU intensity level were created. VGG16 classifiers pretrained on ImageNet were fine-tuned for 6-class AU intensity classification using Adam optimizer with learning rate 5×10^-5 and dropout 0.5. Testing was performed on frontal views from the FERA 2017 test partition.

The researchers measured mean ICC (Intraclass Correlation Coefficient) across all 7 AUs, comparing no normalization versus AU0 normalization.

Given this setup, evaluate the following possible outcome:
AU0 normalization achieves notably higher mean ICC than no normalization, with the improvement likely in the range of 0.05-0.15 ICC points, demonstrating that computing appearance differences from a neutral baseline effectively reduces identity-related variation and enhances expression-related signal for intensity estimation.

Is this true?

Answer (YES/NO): NO